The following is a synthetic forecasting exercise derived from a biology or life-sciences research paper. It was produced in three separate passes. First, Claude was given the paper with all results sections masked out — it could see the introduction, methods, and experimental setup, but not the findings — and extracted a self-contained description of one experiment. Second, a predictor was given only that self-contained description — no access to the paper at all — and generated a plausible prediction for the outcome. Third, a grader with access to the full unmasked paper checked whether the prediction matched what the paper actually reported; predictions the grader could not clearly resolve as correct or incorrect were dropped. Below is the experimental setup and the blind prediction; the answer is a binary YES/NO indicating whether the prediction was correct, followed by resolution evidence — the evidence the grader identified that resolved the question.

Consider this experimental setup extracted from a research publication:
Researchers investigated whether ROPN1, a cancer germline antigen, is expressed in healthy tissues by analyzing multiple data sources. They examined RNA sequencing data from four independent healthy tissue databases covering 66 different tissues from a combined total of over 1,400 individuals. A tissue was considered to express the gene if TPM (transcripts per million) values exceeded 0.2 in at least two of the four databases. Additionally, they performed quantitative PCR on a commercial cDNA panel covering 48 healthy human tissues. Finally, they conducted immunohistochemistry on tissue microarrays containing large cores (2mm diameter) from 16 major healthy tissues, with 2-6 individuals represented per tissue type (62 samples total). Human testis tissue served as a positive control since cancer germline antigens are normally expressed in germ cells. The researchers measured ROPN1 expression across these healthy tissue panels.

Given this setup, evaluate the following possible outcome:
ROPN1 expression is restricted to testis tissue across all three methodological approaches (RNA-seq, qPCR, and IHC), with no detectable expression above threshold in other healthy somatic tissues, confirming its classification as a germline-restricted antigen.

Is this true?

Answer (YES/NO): NO